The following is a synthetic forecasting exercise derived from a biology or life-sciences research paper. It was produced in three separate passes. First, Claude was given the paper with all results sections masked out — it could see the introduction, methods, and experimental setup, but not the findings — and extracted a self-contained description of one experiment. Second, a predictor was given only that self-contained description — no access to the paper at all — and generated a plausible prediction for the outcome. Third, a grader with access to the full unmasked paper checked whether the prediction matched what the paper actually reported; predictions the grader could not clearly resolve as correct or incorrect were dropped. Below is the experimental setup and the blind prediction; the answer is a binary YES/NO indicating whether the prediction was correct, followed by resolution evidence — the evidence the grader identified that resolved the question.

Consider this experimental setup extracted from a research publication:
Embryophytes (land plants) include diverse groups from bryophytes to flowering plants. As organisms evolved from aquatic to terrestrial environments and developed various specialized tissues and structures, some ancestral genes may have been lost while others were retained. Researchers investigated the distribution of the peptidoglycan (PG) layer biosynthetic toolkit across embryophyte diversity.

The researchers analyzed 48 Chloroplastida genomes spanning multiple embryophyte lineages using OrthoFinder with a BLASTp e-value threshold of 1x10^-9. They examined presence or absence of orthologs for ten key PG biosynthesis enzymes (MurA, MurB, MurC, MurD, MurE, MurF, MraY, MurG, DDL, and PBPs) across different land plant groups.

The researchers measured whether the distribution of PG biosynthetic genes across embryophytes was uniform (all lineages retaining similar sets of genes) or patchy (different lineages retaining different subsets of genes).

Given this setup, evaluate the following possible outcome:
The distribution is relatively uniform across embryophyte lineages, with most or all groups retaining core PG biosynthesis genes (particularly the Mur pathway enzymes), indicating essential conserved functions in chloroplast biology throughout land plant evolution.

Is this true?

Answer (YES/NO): NO